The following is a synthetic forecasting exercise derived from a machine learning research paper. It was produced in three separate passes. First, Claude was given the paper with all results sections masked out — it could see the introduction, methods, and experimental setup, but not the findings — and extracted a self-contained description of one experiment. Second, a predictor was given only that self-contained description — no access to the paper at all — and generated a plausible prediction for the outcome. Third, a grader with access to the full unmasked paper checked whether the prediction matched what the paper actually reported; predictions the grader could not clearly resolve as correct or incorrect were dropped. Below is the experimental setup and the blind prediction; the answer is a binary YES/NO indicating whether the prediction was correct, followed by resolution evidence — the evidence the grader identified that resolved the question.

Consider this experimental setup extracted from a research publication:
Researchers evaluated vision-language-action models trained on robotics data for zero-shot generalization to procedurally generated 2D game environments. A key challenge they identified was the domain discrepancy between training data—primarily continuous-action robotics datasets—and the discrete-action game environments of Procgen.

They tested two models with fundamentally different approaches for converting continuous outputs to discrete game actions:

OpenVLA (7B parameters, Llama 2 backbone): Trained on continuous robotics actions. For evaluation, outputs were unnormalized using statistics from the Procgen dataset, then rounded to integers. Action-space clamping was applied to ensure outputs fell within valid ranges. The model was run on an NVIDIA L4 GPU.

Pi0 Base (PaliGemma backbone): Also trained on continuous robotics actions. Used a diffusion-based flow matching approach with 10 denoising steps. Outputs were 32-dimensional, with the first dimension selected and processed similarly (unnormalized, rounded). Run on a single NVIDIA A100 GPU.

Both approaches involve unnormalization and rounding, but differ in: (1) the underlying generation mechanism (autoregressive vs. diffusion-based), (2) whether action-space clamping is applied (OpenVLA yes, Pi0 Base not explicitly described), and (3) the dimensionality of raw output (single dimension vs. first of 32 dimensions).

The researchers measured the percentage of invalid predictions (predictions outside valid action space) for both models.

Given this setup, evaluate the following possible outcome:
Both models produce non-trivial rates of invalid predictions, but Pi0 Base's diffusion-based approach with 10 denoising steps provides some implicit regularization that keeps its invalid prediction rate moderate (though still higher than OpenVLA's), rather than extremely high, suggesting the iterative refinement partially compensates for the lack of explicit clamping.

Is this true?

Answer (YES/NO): NO